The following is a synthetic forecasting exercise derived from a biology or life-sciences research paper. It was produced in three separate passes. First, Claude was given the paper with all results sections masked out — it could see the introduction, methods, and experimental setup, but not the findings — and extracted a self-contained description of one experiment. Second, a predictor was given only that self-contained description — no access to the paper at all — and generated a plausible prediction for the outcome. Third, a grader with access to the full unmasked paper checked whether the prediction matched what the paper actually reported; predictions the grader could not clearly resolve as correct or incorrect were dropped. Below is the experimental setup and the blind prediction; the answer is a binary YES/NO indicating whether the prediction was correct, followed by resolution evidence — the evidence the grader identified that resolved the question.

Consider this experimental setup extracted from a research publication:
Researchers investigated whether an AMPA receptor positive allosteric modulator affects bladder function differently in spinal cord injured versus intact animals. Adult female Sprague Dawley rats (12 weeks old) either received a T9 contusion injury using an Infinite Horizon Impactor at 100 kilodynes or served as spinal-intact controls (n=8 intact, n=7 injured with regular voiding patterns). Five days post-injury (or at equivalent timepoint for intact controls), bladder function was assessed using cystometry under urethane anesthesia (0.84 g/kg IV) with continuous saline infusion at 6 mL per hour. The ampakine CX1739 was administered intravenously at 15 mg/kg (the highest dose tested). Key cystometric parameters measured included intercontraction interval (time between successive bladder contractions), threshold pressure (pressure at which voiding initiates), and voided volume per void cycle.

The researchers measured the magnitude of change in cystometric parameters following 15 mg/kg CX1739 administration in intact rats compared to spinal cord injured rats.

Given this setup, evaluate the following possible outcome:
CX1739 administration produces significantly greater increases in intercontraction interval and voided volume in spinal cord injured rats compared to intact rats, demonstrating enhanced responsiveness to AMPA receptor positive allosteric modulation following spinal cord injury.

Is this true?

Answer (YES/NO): NO